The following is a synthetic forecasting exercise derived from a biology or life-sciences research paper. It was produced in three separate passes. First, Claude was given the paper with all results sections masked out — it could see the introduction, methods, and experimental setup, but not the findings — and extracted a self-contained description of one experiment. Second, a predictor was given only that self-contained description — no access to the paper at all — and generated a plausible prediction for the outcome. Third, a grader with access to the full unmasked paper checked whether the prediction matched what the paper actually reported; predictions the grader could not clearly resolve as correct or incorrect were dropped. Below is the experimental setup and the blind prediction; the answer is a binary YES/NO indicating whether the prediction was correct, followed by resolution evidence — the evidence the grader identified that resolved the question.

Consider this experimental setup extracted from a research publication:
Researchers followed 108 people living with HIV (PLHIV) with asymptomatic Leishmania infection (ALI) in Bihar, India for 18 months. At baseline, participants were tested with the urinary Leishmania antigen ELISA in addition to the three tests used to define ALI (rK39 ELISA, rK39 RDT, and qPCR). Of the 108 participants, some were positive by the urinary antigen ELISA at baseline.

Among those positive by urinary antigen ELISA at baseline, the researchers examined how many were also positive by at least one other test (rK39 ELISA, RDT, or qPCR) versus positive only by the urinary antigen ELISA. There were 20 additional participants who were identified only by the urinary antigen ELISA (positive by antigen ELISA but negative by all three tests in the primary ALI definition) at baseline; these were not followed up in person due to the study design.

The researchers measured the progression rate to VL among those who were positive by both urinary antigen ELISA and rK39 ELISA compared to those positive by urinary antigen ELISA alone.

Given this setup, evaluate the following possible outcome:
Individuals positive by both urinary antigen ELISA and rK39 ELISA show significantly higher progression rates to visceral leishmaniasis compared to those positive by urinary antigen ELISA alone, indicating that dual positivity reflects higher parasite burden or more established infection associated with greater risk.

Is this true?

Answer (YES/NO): YES